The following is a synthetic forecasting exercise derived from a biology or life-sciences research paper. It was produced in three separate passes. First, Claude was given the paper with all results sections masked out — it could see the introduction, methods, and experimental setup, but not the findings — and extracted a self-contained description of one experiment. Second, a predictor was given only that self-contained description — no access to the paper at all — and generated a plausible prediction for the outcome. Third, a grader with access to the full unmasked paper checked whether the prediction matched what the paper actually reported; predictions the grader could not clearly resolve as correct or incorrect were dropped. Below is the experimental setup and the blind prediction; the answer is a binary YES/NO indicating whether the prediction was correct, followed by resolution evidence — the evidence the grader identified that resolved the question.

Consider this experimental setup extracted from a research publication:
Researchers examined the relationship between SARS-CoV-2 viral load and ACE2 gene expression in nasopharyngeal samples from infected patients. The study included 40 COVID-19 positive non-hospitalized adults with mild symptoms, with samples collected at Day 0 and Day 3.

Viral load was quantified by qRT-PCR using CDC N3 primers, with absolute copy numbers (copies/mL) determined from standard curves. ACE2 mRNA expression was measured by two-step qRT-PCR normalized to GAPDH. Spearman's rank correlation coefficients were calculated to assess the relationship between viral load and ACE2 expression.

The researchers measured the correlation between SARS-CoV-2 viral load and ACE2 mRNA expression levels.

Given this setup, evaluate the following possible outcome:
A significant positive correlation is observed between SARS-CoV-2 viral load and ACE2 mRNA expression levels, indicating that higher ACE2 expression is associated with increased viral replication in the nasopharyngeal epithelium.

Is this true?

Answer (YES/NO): YES